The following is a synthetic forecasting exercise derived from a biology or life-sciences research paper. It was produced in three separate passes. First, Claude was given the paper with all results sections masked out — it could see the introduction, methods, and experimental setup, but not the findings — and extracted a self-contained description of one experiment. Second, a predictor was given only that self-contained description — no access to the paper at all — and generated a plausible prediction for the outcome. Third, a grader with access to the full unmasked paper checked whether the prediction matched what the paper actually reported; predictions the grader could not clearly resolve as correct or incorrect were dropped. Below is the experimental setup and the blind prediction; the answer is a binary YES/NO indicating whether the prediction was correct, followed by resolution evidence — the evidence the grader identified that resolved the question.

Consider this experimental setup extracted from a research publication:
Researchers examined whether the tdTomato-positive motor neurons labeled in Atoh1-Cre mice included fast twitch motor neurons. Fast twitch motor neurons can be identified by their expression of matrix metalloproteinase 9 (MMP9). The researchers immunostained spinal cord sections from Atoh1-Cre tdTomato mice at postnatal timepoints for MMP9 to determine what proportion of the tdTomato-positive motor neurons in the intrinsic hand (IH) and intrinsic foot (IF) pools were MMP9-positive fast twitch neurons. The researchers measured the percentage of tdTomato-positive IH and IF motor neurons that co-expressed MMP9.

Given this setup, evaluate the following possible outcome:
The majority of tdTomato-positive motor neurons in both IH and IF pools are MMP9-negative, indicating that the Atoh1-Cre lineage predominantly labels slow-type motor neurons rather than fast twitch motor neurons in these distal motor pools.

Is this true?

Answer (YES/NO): NO